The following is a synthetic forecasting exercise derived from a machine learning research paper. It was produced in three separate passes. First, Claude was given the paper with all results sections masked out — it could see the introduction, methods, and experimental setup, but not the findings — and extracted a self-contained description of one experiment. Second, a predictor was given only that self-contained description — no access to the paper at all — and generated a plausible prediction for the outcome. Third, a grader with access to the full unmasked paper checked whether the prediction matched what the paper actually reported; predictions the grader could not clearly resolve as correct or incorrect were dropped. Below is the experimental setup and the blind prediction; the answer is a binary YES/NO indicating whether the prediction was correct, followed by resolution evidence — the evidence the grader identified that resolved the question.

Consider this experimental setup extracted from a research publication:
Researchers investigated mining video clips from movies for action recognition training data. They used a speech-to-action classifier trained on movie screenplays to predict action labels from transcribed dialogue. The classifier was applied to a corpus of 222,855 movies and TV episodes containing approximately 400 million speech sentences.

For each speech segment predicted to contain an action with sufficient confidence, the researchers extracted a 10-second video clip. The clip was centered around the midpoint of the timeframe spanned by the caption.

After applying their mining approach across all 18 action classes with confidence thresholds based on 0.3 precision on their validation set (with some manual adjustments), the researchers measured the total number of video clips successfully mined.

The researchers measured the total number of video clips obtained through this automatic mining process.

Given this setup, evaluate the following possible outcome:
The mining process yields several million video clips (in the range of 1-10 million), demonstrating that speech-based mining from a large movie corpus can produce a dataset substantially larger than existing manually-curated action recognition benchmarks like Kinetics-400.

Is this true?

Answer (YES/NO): NO